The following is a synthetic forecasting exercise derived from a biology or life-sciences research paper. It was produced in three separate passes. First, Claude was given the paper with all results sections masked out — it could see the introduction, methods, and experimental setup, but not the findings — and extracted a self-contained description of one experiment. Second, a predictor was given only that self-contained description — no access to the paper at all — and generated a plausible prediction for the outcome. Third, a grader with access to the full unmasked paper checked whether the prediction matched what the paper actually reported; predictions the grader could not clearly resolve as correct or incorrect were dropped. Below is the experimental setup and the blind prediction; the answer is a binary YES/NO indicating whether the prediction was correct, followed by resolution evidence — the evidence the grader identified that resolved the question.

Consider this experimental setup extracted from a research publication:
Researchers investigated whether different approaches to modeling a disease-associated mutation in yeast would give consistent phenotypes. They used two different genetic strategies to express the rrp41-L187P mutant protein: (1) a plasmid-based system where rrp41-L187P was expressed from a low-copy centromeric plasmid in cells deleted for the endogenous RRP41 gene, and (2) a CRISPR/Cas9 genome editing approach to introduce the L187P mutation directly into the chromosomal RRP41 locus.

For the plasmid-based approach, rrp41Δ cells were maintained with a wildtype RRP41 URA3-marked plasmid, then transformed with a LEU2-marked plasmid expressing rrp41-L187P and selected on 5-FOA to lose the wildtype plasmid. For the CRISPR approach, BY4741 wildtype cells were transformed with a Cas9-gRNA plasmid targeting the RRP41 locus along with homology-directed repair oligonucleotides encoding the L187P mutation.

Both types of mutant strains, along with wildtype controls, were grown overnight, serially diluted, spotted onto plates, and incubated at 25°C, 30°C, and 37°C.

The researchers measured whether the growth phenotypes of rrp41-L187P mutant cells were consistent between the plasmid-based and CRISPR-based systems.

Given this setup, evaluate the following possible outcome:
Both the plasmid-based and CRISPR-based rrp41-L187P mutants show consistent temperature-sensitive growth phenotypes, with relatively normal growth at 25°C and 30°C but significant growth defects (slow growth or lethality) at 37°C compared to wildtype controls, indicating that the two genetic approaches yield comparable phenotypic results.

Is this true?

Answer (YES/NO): NO